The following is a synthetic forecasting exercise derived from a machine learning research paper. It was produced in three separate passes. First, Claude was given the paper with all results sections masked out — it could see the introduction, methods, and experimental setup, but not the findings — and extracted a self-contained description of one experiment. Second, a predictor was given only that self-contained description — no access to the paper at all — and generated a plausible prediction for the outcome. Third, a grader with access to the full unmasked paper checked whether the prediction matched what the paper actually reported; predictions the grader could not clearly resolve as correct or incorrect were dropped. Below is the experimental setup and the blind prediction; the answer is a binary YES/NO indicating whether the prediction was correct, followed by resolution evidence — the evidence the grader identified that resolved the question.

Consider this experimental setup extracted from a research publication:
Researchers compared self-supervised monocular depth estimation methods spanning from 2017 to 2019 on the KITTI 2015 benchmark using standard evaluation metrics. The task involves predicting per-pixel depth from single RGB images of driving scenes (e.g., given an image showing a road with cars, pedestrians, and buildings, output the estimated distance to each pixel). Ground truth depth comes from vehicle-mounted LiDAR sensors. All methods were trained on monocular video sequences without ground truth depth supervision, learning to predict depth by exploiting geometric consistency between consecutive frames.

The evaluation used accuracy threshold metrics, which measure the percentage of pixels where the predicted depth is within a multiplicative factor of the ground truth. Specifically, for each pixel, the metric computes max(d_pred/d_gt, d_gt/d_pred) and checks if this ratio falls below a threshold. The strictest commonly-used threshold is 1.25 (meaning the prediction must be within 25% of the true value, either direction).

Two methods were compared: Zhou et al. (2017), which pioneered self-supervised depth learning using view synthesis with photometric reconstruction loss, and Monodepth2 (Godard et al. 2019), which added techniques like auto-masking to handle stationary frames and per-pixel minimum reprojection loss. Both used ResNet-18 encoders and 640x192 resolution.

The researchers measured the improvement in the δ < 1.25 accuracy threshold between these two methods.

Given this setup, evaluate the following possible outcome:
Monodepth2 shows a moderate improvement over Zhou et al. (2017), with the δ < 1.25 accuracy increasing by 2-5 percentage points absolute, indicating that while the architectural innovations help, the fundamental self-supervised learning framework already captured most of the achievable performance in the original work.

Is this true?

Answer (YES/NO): NO